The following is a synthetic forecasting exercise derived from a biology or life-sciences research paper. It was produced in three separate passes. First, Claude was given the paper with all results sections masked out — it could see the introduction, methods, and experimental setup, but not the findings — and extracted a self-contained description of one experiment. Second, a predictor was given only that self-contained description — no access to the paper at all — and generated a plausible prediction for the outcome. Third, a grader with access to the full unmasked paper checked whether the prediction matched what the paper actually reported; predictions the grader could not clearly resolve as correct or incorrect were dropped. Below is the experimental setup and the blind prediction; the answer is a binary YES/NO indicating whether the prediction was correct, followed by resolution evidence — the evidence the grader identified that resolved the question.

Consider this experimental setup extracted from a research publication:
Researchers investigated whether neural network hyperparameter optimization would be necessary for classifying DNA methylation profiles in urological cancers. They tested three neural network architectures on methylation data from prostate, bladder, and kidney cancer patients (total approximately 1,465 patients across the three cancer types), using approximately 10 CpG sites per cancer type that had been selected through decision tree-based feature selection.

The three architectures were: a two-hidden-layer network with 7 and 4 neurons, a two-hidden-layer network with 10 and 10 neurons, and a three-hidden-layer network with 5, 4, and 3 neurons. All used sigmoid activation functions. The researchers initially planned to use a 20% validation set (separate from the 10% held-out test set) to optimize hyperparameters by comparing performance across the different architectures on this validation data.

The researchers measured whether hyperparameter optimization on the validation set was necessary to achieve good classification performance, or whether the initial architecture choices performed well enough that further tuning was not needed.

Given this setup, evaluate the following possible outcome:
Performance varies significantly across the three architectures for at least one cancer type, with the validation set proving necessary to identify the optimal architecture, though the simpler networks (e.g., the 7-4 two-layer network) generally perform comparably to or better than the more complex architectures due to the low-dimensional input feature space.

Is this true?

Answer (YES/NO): NO